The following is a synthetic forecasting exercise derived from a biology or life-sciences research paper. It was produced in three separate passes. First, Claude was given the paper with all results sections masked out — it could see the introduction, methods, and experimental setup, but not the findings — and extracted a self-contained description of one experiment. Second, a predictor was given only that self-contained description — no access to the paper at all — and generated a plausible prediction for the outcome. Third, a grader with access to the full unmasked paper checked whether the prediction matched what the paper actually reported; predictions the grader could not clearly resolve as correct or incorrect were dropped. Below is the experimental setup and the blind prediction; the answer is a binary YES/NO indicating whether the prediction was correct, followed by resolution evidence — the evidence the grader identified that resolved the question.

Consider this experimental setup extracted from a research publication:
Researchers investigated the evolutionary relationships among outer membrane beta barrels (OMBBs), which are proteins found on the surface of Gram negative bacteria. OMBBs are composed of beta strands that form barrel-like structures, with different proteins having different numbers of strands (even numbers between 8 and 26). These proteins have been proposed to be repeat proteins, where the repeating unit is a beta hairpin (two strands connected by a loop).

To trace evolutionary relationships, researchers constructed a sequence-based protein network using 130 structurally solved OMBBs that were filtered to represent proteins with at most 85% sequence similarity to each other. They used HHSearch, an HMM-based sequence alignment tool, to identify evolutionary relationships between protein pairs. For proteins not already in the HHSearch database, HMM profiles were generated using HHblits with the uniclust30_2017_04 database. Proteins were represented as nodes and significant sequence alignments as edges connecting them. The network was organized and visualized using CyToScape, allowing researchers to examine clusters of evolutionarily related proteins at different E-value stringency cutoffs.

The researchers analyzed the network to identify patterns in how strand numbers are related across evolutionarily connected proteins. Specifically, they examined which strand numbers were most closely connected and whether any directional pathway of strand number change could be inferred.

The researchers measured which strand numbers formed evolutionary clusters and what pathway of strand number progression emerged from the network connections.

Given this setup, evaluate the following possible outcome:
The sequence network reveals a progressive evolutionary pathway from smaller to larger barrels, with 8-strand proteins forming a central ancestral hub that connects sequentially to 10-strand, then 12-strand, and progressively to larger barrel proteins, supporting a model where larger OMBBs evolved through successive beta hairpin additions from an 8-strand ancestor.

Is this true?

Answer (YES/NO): NO